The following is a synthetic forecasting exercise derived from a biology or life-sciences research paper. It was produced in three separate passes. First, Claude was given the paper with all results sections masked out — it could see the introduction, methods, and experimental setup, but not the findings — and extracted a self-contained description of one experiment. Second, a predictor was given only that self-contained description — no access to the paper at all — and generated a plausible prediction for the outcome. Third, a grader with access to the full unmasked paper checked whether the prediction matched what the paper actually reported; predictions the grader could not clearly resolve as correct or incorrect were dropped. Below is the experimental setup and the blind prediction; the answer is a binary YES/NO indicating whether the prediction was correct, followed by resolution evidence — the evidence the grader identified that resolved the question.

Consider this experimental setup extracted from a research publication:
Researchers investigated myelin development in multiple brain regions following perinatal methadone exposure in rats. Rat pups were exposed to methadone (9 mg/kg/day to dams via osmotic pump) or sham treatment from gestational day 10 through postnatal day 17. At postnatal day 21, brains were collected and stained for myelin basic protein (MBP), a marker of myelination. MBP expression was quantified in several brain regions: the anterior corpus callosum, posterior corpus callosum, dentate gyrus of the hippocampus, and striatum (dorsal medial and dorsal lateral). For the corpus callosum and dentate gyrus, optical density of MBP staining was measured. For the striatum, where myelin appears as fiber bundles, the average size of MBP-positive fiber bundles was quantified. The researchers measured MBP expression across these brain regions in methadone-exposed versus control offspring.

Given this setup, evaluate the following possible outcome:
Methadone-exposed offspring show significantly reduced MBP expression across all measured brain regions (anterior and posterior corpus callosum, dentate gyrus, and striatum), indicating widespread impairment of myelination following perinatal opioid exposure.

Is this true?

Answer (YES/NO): NO